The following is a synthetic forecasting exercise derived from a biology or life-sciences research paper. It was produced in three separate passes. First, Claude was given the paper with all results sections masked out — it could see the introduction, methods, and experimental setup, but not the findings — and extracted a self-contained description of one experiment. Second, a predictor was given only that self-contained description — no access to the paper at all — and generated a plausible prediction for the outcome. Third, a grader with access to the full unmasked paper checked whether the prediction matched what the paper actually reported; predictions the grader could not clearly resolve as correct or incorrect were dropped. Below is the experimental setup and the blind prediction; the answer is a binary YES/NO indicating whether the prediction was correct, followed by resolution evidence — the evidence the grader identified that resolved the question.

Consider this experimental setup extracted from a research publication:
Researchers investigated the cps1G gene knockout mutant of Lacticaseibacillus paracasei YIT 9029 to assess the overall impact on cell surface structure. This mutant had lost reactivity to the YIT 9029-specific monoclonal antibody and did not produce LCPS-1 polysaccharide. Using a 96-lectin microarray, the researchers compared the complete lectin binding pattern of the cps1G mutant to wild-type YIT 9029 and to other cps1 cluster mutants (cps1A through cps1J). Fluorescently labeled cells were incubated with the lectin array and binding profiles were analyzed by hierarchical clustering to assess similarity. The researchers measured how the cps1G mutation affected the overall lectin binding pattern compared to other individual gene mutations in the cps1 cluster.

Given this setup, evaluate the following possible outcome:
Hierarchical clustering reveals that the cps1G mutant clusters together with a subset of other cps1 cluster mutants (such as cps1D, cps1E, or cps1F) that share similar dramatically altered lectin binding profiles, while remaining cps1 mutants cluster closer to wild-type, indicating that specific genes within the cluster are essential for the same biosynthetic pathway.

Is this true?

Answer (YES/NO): NO